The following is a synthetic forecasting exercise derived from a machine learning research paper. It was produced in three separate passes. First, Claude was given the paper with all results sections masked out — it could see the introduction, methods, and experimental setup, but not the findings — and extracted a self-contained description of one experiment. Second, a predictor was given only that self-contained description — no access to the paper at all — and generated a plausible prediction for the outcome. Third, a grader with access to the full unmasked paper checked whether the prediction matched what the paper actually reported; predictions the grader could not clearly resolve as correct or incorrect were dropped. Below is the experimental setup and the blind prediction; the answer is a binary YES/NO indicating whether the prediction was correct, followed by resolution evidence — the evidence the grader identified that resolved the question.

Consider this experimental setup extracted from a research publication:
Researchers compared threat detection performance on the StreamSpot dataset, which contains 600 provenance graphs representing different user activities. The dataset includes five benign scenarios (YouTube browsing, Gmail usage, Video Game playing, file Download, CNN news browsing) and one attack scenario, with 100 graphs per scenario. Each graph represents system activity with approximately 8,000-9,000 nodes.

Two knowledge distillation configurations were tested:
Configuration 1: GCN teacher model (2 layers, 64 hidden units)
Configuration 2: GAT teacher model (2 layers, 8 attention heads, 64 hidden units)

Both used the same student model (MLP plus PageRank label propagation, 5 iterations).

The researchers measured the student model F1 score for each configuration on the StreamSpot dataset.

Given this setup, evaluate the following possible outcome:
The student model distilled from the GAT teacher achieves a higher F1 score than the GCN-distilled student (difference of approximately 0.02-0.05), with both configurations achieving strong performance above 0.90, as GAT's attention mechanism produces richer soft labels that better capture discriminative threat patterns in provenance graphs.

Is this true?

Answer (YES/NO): NO